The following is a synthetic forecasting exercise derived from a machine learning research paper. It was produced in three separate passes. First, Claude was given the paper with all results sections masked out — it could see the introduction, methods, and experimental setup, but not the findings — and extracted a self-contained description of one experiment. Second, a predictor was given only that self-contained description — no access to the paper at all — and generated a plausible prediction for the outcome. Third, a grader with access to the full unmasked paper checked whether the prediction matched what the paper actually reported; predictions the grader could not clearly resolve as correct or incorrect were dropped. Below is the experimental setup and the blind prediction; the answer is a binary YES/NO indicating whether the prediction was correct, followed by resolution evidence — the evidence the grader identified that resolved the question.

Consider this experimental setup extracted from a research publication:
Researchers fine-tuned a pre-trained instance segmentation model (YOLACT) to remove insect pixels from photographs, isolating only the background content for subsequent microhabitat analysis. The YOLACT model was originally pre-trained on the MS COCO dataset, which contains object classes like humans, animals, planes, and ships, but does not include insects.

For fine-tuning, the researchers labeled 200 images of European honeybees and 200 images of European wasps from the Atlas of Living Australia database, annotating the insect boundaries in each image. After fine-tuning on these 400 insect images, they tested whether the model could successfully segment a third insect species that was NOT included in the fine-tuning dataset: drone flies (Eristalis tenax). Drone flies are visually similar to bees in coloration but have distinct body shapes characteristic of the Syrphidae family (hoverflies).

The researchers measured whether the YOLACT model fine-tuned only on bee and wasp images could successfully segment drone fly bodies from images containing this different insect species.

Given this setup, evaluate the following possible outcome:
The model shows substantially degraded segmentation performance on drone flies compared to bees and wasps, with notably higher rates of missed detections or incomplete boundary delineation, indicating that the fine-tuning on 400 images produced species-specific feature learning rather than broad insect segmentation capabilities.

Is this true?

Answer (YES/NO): NO